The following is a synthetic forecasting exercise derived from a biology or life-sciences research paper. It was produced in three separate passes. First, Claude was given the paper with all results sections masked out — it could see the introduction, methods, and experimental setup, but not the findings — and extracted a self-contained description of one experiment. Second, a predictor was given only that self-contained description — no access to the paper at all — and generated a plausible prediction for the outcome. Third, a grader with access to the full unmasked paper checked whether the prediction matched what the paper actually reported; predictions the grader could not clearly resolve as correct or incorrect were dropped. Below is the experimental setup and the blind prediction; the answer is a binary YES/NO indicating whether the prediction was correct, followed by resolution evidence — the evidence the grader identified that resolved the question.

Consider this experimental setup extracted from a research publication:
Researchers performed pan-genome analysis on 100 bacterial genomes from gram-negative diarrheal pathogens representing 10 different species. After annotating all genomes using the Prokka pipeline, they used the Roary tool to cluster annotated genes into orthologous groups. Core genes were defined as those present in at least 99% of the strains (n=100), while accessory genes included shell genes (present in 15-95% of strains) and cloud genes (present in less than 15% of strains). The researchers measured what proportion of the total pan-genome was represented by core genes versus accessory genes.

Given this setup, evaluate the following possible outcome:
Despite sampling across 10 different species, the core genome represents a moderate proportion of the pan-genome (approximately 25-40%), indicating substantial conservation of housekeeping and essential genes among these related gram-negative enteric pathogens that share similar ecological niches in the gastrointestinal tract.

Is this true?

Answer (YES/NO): NO